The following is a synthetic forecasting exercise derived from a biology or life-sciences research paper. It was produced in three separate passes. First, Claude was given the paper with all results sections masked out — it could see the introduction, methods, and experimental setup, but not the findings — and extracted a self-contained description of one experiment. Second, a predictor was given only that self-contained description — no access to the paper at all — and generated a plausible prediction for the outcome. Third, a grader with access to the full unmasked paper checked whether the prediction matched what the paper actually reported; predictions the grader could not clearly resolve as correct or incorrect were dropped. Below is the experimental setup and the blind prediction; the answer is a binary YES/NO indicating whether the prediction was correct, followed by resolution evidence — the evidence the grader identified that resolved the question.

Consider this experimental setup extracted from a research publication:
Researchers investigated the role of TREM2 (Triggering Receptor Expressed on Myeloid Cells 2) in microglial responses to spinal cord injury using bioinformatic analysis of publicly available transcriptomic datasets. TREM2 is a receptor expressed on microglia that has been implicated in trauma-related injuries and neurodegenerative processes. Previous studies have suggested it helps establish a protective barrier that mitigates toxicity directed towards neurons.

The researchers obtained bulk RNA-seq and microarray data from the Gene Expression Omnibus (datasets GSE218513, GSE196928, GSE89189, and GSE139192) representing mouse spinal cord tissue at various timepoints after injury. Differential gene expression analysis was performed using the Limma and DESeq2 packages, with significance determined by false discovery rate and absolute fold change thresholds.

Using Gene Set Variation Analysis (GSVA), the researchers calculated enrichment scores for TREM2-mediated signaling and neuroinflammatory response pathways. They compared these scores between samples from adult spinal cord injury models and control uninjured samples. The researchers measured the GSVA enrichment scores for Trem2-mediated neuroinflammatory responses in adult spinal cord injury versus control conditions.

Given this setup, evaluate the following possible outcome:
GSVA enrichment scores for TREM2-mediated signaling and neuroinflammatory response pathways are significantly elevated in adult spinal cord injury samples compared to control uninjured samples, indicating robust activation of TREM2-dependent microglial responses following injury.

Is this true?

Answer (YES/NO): YES